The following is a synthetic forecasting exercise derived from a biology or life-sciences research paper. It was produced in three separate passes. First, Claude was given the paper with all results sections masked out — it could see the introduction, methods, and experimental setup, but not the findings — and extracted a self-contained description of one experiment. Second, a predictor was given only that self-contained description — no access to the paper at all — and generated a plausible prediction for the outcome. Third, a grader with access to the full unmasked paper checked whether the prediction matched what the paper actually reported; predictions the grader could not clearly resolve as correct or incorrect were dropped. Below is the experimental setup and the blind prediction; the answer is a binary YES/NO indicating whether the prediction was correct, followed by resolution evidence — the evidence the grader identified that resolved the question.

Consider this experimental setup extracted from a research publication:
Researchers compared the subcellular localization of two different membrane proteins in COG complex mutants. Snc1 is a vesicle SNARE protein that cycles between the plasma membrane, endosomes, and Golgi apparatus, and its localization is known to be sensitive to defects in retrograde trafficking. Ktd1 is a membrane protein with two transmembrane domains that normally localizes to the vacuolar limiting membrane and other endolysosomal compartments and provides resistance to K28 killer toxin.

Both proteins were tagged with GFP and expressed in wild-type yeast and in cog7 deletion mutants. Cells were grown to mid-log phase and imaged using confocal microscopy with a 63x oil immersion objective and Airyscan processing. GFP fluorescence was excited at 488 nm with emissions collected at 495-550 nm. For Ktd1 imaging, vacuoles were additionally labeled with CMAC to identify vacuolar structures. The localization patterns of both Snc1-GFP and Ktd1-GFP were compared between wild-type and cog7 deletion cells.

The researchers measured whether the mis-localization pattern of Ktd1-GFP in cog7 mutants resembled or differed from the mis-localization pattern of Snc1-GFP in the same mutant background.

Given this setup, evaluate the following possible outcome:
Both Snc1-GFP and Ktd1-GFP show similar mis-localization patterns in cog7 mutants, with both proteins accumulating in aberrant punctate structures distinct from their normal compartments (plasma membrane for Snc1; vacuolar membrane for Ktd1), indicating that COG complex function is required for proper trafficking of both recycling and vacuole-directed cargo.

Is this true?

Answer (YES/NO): YES